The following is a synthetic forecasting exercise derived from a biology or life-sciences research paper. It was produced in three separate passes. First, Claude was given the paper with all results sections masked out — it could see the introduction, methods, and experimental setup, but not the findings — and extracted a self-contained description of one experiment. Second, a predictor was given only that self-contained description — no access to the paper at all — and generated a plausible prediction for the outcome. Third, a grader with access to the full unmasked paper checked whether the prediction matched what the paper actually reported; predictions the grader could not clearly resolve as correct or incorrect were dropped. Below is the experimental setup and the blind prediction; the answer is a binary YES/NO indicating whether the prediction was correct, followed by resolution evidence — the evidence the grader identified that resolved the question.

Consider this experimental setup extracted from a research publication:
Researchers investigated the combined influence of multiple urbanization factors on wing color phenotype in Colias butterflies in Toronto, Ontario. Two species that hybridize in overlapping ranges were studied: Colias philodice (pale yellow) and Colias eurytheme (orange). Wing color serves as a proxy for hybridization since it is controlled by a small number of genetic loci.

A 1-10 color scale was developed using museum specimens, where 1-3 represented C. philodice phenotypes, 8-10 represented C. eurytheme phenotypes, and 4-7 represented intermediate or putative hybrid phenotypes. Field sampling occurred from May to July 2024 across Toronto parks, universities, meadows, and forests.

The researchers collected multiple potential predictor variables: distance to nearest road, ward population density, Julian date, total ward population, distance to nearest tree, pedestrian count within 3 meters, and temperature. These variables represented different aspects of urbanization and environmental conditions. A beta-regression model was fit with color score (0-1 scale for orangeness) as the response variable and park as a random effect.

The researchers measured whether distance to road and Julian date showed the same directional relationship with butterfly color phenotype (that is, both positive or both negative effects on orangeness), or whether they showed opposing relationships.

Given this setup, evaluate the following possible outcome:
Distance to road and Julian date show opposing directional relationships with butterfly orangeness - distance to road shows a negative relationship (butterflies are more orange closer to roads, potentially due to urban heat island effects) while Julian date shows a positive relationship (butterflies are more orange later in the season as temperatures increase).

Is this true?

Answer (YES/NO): NO